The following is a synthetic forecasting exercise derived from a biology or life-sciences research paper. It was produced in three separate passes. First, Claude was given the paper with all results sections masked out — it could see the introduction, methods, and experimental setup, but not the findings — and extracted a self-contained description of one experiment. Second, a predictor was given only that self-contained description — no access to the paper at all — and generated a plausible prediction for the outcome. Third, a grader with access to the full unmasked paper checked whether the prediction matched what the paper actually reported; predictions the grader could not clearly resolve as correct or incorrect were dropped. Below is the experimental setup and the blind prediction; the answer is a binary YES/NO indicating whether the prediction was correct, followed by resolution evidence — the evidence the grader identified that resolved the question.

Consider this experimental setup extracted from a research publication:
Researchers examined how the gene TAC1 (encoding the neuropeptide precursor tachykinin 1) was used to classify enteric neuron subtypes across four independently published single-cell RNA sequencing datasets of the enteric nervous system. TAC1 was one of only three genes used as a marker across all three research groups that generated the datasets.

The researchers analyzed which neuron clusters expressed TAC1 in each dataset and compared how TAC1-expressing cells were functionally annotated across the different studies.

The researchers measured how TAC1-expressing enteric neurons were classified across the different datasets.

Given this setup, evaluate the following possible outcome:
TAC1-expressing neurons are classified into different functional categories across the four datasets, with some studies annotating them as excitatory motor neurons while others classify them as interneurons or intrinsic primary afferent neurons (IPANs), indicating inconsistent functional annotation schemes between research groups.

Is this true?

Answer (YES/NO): YES